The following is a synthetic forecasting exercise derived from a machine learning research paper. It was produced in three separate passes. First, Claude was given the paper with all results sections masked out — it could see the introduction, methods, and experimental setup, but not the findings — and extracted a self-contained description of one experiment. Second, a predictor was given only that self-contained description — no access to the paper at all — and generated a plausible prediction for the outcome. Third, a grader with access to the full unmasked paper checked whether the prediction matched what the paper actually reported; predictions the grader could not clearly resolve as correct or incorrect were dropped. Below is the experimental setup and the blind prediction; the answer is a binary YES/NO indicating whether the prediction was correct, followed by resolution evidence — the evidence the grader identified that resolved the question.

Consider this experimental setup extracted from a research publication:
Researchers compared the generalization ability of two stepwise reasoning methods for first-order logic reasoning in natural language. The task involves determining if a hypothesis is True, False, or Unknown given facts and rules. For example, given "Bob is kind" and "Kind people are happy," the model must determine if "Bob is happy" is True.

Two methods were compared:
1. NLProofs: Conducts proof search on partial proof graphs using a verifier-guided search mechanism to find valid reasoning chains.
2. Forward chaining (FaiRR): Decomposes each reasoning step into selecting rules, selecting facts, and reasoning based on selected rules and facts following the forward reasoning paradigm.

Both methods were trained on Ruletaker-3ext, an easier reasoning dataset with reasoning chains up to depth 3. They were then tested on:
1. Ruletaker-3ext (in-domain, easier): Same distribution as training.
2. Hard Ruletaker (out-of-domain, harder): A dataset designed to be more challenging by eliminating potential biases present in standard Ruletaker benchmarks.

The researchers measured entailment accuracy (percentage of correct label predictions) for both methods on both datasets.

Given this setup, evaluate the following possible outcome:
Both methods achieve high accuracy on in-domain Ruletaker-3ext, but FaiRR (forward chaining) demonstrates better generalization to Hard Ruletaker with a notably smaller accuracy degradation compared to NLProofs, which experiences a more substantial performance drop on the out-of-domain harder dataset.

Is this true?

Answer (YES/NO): NO